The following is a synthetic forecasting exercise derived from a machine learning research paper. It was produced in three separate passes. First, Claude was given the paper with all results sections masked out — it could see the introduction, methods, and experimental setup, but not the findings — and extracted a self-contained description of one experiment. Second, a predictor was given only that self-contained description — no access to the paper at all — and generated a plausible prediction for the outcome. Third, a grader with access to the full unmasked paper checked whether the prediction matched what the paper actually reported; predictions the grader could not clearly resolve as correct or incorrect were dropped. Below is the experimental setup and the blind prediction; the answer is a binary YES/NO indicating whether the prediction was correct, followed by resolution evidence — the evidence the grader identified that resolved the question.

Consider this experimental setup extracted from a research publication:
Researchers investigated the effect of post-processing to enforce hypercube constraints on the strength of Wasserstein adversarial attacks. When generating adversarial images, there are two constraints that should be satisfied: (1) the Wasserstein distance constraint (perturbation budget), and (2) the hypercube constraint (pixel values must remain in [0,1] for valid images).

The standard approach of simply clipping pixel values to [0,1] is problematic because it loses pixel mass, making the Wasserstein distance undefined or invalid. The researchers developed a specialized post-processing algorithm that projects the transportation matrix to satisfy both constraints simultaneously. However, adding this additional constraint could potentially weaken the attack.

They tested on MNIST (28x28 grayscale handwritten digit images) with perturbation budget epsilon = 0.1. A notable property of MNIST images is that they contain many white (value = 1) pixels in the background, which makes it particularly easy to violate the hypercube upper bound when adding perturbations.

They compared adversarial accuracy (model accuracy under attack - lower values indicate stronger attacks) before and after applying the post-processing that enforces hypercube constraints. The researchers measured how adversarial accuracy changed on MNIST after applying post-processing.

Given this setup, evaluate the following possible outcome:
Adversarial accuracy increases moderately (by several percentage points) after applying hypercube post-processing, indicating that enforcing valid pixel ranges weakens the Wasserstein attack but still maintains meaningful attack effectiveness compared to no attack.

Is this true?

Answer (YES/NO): YES